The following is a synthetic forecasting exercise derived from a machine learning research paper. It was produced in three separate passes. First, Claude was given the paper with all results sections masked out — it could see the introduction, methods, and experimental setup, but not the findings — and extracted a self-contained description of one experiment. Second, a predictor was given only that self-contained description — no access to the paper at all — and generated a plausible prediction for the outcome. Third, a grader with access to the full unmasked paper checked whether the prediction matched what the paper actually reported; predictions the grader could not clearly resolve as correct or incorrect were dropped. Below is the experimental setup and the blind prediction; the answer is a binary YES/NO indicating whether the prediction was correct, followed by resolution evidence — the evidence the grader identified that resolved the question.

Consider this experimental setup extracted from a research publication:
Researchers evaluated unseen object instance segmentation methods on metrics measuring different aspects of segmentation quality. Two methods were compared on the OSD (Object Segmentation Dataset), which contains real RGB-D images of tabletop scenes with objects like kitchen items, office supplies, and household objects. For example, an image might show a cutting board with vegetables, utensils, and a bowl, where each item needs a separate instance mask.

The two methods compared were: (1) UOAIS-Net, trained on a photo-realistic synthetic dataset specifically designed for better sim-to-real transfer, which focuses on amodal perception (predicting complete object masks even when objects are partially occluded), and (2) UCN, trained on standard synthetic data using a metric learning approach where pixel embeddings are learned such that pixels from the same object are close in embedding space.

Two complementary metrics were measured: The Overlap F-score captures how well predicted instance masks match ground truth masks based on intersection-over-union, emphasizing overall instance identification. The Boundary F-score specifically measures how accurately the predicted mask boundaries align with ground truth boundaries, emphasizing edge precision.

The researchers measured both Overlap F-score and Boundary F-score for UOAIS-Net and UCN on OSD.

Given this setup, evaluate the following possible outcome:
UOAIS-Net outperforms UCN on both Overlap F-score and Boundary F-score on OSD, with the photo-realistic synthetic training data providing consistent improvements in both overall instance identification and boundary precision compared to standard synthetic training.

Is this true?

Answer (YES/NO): NO